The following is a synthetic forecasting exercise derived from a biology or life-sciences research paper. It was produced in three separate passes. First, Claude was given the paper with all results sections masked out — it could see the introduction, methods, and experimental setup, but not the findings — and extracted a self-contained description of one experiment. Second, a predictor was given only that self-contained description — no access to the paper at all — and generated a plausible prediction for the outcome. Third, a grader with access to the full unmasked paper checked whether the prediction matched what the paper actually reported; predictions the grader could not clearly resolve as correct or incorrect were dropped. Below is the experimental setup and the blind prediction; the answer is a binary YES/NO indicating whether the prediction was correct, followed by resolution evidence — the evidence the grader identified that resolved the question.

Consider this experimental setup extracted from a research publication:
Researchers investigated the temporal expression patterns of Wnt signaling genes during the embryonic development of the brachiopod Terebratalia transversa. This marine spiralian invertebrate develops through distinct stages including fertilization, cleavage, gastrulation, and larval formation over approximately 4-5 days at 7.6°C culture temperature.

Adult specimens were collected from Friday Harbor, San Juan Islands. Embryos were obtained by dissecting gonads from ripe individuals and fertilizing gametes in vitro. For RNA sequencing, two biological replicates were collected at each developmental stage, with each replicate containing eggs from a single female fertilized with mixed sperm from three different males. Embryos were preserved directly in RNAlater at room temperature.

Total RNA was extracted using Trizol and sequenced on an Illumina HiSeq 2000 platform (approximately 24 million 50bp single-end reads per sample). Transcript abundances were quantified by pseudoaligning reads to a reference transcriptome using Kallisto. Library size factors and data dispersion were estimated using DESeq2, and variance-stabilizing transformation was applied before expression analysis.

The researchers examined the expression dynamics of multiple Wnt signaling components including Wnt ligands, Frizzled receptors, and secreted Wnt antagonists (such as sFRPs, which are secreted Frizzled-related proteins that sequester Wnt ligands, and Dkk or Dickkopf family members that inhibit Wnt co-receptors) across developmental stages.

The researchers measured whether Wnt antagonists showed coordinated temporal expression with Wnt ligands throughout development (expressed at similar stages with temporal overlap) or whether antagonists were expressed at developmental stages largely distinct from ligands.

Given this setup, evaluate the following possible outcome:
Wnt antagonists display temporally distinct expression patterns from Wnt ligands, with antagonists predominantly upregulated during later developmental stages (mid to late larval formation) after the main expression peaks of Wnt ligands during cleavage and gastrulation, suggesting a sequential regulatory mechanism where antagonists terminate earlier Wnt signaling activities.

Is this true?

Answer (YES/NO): NO